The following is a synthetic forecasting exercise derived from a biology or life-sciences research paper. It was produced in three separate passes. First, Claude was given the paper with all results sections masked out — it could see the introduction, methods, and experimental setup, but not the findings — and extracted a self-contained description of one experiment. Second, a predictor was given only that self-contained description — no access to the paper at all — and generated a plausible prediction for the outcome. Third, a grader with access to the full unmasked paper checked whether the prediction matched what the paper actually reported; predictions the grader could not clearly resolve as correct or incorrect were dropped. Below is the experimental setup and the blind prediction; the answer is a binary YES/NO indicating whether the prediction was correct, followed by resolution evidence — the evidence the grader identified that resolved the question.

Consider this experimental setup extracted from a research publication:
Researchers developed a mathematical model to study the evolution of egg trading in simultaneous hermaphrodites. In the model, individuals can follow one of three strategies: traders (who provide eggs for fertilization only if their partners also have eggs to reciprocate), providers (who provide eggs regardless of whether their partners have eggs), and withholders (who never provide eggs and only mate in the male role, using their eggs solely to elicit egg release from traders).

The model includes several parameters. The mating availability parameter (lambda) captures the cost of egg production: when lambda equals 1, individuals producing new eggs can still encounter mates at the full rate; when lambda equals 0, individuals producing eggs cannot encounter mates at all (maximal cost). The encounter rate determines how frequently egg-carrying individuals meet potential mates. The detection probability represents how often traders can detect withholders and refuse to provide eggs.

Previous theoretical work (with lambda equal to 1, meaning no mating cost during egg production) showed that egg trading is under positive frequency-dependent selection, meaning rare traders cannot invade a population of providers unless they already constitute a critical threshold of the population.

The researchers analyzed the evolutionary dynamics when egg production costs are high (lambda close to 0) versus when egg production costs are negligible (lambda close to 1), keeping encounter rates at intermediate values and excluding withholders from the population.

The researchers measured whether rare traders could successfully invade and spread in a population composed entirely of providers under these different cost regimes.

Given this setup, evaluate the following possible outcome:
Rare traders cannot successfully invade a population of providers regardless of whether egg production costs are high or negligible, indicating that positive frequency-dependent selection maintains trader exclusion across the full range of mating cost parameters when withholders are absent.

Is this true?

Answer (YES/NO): NO